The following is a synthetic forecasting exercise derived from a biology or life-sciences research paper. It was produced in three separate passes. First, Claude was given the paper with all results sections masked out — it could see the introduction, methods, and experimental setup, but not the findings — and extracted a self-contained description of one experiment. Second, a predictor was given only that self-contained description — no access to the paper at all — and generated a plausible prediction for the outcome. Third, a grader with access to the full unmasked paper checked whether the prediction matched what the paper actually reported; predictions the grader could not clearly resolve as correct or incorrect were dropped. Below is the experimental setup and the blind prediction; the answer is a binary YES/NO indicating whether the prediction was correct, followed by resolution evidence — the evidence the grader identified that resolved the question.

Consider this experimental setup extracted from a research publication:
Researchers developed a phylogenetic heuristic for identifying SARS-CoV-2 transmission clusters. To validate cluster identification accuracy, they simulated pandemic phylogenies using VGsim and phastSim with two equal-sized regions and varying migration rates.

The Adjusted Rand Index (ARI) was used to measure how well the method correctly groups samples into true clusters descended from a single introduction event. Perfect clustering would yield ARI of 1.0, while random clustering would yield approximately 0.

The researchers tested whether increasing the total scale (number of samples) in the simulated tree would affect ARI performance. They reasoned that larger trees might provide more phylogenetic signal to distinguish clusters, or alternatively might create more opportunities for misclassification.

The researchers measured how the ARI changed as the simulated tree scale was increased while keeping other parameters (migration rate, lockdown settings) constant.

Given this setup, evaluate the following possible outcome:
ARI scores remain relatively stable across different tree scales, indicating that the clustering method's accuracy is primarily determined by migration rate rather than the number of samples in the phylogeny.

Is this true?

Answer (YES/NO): NO